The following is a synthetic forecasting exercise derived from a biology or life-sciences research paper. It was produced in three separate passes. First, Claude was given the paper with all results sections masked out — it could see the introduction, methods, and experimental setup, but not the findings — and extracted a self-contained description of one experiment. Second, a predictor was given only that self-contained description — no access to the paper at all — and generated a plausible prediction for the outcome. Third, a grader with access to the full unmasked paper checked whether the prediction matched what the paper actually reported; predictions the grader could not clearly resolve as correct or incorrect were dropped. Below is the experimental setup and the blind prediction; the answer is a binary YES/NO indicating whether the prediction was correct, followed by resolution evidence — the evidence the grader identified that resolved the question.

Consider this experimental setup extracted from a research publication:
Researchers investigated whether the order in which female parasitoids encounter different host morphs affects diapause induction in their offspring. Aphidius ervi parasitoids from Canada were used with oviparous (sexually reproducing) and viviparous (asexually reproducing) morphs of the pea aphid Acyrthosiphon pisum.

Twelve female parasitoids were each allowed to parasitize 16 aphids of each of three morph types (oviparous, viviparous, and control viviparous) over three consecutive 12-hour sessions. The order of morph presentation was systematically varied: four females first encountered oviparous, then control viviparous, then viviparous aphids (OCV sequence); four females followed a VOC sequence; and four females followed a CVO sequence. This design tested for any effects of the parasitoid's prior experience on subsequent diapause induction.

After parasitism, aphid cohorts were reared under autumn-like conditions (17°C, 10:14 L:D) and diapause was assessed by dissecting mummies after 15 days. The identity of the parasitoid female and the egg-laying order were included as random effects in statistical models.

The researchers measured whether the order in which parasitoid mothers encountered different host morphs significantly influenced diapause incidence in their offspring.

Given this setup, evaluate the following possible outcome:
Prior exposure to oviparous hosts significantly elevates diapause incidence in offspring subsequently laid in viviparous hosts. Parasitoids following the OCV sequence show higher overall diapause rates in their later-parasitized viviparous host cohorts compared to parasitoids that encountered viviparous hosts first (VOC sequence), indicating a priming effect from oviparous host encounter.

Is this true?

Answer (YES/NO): NO